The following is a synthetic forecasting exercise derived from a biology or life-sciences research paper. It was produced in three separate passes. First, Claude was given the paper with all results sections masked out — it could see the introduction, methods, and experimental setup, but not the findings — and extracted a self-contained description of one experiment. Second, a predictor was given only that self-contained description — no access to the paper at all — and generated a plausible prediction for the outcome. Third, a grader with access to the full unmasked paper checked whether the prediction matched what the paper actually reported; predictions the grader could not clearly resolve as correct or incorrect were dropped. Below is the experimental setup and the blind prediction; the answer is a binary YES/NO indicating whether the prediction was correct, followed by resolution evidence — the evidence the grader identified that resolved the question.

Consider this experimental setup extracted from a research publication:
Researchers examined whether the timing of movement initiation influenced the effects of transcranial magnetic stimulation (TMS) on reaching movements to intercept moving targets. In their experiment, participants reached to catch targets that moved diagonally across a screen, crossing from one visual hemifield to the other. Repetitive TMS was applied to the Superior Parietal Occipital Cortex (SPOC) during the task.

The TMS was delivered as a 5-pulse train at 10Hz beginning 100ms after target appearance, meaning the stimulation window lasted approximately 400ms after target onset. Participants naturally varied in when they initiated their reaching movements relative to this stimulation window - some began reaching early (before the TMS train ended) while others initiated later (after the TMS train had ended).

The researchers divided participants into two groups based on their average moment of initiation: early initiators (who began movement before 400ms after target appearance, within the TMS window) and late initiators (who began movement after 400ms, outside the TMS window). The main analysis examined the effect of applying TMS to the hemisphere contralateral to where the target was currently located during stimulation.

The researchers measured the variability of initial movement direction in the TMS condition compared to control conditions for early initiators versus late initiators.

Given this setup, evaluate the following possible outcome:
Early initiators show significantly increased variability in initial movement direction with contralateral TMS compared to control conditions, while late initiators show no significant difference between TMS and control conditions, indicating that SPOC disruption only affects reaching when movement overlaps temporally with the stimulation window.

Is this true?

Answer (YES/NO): YES